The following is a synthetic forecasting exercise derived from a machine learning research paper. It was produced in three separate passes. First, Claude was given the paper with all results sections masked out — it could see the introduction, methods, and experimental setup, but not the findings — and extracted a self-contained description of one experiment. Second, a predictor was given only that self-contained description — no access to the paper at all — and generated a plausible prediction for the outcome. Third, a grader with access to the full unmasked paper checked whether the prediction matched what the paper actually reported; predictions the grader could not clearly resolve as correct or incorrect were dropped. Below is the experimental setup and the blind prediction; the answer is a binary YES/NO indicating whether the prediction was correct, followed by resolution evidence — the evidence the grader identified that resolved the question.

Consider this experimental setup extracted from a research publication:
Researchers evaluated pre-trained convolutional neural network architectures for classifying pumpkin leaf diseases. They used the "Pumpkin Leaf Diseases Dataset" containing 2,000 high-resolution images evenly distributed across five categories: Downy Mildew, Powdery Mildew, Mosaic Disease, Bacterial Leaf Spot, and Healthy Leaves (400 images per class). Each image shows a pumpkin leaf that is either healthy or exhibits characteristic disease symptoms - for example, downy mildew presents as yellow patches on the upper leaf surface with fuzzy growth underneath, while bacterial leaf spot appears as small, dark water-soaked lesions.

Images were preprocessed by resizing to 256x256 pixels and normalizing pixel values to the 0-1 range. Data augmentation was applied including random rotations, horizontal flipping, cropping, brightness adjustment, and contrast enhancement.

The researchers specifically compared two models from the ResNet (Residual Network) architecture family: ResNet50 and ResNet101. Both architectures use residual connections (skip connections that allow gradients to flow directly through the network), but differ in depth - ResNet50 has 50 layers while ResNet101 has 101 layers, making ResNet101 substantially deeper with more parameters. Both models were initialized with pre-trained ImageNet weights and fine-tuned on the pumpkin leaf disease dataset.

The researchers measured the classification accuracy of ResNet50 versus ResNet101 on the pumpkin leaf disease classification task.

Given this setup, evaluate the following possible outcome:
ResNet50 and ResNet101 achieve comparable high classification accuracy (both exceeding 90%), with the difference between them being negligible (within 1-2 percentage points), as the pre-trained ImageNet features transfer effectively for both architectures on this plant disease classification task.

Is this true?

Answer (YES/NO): NO